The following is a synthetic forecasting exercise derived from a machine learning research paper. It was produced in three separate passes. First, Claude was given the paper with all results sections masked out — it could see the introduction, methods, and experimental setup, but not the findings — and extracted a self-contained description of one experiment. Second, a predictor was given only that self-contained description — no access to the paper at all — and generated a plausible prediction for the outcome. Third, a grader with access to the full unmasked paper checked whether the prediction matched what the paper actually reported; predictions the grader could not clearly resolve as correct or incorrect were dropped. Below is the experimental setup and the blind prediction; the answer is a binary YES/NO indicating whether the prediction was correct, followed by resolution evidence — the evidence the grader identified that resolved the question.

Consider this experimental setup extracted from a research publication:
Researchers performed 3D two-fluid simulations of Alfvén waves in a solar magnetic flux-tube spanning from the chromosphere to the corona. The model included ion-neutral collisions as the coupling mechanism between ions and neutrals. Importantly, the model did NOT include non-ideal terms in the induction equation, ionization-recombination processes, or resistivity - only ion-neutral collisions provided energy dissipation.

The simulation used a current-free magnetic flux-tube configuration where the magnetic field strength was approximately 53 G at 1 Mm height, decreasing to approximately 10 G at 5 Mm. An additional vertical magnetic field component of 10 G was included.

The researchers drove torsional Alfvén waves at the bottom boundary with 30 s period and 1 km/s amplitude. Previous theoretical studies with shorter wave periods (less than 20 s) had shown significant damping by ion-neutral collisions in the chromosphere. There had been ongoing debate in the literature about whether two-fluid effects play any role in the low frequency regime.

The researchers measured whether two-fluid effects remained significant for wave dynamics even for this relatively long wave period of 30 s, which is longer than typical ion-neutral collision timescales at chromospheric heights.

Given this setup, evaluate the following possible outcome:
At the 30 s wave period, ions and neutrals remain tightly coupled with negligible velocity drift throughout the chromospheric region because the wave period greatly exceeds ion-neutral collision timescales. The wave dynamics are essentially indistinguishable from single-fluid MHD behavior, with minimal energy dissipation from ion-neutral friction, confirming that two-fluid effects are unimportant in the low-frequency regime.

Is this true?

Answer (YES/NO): NO